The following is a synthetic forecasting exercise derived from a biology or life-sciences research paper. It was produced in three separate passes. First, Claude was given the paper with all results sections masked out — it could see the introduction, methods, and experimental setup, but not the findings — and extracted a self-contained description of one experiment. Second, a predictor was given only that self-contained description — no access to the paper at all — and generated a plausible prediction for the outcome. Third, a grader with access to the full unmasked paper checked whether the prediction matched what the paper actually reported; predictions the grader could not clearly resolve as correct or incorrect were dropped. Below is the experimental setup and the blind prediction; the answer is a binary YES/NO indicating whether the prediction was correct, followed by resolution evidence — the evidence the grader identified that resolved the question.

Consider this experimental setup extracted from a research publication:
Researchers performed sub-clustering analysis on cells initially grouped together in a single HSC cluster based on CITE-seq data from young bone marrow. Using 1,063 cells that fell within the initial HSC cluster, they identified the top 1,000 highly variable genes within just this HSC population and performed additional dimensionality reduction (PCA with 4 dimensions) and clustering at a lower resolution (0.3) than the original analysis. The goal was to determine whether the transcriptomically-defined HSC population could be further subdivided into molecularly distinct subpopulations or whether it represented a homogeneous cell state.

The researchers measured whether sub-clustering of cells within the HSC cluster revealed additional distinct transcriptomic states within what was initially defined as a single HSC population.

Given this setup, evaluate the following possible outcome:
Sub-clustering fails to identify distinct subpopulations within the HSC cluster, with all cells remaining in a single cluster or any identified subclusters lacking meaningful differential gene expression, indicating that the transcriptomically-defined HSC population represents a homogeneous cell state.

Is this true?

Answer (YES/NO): NO